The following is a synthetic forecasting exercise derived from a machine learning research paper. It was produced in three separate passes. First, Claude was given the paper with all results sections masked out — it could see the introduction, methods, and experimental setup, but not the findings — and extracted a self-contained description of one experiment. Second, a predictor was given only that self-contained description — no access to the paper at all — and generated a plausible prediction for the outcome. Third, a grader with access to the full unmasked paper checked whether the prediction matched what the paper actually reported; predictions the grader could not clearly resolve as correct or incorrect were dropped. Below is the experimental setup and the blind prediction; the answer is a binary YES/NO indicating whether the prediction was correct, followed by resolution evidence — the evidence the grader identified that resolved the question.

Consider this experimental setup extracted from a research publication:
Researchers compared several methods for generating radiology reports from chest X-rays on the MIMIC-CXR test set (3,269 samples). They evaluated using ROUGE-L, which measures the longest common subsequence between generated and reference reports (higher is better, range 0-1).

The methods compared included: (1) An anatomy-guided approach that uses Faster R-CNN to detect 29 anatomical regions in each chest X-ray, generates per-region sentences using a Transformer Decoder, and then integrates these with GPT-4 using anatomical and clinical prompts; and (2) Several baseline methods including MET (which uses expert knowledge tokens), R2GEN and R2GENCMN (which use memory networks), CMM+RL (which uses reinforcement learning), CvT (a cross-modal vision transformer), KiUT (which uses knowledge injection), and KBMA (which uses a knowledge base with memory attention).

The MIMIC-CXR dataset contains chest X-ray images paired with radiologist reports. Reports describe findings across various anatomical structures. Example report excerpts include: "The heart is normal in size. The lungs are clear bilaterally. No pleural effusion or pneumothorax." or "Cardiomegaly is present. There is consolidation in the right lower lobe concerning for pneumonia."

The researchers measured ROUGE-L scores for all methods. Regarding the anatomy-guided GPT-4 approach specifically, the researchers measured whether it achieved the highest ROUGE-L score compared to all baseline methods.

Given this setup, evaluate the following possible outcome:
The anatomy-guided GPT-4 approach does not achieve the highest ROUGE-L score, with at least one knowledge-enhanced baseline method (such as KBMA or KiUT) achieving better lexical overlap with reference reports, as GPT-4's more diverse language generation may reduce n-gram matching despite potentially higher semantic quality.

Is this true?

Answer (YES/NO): YES